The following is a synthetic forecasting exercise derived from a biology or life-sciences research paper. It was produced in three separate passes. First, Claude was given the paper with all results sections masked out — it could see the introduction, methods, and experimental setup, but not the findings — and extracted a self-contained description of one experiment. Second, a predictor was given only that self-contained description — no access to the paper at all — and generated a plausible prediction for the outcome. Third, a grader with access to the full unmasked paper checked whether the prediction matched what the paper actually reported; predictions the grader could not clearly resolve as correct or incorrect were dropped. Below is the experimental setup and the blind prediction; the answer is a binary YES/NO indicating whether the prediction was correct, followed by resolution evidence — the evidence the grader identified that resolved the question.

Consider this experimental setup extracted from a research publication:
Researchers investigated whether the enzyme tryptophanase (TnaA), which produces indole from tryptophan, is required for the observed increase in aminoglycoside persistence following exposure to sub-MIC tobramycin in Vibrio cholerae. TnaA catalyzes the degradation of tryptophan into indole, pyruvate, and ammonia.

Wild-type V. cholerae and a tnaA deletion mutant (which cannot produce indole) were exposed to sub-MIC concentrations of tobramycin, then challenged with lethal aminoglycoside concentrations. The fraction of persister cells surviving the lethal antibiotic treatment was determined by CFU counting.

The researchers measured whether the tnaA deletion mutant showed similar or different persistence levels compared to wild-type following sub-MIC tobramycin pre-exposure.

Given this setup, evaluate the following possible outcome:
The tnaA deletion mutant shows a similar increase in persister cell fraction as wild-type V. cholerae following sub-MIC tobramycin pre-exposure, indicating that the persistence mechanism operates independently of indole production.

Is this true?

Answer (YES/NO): NO